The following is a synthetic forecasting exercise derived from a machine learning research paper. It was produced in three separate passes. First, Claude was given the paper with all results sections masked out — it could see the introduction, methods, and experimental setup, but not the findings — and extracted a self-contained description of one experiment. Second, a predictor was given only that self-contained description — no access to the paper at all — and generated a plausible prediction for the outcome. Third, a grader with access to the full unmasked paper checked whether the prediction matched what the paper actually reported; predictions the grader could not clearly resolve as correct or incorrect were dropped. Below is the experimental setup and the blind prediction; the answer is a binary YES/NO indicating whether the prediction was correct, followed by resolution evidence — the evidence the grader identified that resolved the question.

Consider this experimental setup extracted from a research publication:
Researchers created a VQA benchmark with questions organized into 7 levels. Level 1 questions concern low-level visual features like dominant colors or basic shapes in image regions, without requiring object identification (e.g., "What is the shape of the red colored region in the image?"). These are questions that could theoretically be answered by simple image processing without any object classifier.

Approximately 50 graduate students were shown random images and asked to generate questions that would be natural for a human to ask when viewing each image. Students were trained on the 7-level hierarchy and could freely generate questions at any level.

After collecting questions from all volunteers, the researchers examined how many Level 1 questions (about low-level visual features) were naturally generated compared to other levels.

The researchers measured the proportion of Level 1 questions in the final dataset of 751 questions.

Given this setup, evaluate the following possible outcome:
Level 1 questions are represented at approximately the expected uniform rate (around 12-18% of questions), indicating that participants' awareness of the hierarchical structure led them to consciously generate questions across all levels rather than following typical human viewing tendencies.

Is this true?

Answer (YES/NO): NO